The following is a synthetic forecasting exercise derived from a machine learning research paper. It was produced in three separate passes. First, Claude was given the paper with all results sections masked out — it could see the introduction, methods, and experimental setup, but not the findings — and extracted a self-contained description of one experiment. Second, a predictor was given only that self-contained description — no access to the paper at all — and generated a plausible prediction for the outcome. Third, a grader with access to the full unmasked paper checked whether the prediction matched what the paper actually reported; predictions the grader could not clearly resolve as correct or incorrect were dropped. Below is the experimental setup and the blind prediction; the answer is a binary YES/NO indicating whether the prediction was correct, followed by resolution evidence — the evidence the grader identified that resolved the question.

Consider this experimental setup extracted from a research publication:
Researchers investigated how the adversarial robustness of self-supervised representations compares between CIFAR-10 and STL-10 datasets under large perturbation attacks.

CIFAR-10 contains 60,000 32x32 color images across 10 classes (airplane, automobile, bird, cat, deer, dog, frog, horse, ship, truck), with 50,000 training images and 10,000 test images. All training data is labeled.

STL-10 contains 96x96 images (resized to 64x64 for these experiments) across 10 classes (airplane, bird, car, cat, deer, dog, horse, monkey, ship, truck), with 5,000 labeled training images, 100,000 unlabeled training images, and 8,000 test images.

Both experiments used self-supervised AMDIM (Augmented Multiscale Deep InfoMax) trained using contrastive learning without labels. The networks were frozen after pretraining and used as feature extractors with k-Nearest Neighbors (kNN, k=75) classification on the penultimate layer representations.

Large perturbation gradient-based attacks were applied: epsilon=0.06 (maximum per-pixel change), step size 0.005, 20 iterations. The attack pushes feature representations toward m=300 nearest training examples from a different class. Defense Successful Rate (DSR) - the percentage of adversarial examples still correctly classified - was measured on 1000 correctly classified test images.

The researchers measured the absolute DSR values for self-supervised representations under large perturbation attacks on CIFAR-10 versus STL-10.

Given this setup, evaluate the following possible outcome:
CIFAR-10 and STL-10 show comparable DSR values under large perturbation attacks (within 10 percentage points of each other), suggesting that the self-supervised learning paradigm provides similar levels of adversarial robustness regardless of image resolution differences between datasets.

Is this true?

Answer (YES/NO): NO